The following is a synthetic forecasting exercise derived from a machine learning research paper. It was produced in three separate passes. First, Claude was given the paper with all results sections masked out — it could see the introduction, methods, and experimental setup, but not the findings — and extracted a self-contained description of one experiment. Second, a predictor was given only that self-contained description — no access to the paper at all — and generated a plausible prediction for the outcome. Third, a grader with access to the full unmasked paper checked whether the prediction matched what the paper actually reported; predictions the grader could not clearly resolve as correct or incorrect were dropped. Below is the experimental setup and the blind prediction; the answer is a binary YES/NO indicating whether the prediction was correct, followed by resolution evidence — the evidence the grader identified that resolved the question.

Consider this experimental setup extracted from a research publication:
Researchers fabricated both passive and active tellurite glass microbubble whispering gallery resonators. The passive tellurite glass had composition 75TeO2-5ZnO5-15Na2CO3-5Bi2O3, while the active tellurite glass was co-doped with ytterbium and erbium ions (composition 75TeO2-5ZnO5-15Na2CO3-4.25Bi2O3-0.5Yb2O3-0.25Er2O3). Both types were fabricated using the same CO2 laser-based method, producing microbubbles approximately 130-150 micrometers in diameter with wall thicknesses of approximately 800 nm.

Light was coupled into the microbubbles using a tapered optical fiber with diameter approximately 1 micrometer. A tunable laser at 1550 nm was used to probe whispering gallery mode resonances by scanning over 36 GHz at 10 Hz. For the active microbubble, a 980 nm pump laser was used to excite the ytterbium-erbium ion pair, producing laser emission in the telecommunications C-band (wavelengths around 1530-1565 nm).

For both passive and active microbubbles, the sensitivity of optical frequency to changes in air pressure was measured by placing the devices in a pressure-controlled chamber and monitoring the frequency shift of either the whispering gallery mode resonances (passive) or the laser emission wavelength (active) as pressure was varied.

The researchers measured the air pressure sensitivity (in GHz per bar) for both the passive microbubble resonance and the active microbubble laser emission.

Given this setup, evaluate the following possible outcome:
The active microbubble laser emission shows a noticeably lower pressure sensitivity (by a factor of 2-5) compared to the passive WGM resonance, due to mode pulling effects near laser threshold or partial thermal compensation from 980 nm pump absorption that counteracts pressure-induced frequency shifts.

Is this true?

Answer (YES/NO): NO